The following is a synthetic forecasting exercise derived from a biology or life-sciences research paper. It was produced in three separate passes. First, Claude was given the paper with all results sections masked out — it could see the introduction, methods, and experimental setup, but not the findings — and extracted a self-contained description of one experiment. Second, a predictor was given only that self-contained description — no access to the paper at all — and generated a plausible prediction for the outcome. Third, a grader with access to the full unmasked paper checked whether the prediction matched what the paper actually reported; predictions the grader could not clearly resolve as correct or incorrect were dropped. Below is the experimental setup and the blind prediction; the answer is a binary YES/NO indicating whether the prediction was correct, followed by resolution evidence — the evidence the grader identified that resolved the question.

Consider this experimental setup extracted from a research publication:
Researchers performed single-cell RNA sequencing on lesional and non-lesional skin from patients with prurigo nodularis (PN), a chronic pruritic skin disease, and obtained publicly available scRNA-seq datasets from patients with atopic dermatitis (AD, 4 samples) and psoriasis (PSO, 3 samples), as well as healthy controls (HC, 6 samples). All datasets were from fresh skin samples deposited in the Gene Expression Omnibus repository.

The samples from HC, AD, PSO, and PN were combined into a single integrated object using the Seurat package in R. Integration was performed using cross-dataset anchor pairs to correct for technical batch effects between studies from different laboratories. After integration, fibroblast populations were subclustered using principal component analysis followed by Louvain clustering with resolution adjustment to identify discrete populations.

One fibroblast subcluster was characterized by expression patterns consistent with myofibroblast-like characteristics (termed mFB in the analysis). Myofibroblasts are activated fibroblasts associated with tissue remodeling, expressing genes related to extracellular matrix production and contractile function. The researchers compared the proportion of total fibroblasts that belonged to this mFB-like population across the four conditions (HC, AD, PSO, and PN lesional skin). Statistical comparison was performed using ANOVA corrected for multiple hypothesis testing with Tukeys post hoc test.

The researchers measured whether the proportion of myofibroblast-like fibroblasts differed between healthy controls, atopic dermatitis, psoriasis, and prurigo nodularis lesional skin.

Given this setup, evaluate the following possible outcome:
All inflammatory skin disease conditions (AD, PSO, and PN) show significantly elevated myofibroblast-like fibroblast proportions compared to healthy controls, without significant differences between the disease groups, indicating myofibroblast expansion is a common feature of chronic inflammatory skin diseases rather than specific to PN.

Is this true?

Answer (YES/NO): NO